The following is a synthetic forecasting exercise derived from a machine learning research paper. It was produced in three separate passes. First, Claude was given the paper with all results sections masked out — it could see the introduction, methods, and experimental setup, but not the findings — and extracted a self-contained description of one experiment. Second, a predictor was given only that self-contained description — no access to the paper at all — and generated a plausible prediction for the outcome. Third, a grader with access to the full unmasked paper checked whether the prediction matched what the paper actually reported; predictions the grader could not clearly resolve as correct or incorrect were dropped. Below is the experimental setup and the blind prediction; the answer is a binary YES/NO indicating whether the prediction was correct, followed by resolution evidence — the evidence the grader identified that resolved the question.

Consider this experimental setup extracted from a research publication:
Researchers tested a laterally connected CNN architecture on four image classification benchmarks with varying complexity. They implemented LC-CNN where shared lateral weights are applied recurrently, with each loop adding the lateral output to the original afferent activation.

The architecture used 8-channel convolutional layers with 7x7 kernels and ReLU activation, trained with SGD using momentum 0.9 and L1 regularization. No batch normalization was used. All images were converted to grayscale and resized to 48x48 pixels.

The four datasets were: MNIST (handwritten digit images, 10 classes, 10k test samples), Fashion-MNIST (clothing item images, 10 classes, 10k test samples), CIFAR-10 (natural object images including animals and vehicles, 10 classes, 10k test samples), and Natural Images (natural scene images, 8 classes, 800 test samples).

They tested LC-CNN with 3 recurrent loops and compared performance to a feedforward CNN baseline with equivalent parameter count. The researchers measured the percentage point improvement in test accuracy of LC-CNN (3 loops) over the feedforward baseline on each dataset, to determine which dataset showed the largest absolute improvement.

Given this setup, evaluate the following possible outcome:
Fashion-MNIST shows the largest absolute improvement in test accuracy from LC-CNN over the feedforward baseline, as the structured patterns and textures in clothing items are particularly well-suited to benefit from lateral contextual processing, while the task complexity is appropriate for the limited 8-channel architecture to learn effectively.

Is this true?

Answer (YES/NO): NO